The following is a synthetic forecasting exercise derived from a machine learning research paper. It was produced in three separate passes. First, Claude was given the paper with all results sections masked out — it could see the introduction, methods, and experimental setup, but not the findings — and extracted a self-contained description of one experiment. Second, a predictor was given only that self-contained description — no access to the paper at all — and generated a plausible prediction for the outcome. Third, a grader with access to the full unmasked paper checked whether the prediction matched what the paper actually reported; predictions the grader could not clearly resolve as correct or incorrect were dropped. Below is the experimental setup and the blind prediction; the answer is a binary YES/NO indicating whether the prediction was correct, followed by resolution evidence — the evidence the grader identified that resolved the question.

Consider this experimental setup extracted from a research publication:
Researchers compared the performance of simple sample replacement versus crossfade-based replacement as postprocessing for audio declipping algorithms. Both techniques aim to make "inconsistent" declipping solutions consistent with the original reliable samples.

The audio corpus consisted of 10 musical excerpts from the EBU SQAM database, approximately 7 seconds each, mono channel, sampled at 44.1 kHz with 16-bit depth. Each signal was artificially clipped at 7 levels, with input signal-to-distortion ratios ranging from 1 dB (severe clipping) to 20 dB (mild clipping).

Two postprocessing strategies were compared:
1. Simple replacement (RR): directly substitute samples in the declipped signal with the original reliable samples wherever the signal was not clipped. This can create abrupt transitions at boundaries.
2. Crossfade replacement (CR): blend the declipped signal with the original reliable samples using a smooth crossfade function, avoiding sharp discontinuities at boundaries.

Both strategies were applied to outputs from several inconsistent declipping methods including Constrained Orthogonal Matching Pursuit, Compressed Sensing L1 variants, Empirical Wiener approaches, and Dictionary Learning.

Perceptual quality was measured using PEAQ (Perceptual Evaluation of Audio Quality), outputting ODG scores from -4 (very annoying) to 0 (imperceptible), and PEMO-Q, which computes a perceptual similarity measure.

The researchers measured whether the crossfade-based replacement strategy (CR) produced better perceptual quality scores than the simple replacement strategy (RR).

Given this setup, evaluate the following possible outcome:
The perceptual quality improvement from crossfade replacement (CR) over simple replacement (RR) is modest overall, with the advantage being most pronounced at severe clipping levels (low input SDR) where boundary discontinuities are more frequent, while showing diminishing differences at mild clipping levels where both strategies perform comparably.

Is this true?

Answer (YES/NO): NO